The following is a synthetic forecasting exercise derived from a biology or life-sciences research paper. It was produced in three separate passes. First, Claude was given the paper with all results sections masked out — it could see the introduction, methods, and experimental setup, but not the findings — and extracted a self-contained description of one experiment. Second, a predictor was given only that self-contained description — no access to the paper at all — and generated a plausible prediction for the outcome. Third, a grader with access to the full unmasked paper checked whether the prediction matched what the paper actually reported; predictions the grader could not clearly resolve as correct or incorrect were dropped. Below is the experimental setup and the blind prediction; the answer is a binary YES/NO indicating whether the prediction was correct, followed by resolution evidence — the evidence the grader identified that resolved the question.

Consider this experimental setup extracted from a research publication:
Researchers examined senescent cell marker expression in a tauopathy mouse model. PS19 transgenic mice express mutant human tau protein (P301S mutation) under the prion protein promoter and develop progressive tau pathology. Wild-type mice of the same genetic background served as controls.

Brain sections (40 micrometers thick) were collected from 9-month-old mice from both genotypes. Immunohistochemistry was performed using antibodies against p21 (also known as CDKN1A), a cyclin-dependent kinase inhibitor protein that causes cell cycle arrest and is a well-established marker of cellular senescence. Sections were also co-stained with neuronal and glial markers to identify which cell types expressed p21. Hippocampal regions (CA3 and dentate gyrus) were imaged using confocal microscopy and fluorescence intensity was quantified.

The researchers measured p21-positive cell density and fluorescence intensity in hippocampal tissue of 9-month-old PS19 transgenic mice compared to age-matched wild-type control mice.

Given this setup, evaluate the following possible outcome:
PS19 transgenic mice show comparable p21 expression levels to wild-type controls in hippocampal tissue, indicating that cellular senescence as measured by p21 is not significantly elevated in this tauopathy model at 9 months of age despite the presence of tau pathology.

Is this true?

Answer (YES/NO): NO